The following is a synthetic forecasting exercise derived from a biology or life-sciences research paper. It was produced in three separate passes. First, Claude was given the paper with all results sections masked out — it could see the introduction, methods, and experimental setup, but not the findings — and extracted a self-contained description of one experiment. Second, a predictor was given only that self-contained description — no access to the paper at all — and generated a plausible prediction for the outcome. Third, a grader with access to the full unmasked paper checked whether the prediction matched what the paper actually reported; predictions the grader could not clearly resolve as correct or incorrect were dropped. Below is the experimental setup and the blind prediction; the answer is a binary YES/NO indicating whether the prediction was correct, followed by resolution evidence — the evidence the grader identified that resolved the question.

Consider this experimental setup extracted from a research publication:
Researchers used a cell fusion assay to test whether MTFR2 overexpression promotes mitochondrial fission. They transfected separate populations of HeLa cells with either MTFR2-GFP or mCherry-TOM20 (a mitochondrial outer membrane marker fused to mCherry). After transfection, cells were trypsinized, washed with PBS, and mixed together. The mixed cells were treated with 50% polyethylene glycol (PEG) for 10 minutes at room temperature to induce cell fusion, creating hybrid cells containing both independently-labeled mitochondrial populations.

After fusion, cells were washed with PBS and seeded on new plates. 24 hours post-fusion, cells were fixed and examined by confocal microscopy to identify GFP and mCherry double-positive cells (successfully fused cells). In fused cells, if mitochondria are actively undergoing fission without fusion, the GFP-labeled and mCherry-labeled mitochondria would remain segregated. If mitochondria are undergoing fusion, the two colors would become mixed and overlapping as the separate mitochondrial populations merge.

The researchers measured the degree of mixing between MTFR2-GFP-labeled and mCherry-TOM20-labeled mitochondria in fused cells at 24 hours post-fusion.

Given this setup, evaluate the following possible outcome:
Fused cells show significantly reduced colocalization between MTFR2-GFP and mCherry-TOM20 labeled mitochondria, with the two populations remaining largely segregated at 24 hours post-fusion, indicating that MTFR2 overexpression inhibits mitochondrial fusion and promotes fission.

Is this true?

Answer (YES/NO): NO